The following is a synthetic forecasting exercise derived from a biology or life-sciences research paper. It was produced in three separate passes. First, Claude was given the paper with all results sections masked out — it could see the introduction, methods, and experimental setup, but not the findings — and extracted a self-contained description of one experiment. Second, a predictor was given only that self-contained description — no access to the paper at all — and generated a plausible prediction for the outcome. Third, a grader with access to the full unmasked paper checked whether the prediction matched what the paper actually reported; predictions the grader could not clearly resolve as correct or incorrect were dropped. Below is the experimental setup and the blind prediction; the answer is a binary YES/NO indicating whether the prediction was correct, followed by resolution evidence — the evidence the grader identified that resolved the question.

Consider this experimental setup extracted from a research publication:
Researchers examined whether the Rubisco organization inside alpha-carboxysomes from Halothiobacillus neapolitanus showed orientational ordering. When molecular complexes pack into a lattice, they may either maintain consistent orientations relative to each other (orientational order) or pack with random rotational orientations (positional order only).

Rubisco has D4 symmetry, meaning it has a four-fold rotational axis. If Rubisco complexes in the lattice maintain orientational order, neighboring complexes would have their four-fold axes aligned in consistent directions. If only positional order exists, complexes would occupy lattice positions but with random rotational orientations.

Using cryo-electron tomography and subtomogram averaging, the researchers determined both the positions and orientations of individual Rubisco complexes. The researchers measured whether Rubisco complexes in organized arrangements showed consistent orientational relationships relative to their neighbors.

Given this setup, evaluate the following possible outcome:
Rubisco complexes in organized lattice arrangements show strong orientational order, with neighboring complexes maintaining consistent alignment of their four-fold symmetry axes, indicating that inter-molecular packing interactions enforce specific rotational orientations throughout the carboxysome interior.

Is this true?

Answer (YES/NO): NO